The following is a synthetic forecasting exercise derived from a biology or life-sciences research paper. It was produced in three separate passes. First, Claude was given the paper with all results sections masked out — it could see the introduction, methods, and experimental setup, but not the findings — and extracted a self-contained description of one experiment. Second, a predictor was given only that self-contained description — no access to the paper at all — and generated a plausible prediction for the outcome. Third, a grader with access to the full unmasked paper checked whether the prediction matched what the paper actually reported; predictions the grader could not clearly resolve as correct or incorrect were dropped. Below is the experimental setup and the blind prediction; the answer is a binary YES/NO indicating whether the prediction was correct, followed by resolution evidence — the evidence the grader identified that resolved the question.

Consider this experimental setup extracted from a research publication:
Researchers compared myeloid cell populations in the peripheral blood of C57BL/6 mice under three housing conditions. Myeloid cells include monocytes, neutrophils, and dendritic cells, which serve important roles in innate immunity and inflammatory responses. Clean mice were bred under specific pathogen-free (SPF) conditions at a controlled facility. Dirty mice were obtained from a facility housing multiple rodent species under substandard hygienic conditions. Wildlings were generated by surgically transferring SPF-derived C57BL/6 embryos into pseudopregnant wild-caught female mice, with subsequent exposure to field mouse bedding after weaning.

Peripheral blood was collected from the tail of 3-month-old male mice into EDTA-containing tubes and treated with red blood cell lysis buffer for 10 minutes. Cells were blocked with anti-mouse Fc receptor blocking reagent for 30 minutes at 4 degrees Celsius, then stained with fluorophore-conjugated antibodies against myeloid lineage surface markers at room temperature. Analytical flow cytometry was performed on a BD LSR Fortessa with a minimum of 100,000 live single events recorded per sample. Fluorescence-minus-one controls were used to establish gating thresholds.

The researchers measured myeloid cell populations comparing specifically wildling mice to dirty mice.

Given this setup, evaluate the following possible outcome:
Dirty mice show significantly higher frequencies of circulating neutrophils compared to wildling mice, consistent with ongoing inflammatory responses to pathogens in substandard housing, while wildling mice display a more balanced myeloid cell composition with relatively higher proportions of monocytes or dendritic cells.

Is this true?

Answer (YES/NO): YES